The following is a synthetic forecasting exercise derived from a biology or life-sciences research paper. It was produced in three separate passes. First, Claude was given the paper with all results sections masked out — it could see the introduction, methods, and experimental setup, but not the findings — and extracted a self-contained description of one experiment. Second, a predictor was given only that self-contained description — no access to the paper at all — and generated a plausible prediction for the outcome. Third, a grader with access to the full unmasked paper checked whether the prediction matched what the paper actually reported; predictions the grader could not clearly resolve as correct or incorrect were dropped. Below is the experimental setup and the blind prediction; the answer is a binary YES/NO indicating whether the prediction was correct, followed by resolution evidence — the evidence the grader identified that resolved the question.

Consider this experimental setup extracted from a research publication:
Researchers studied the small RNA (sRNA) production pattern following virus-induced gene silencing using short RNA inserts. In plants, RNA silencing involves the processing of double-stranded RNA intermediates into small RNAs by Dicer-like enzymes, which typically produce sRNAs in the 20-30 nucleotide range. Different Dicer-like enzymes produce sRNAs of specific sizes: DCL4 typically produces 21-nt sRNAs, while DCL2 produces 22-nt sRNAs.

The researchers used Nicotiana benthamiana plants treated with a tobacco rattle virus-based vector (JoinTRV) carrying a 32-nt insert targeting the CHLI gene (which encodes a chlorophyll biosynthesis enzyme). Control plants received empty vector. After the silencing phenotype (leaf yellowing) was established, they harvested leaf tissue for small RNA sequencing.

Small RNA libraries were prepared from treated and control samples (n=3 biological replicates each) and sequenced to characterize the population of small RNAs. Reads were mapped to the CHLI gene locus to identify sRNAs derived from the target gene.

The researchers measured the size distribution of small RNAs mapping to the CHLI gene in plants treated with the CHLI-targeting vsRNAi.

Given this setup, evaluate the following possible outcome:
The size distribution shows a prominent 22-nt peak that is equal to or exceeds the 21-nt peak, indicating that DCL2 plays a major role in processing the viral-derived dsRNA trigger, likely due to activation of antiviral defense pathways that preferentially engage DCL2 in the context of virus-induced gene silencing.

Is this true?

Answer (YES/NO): NO